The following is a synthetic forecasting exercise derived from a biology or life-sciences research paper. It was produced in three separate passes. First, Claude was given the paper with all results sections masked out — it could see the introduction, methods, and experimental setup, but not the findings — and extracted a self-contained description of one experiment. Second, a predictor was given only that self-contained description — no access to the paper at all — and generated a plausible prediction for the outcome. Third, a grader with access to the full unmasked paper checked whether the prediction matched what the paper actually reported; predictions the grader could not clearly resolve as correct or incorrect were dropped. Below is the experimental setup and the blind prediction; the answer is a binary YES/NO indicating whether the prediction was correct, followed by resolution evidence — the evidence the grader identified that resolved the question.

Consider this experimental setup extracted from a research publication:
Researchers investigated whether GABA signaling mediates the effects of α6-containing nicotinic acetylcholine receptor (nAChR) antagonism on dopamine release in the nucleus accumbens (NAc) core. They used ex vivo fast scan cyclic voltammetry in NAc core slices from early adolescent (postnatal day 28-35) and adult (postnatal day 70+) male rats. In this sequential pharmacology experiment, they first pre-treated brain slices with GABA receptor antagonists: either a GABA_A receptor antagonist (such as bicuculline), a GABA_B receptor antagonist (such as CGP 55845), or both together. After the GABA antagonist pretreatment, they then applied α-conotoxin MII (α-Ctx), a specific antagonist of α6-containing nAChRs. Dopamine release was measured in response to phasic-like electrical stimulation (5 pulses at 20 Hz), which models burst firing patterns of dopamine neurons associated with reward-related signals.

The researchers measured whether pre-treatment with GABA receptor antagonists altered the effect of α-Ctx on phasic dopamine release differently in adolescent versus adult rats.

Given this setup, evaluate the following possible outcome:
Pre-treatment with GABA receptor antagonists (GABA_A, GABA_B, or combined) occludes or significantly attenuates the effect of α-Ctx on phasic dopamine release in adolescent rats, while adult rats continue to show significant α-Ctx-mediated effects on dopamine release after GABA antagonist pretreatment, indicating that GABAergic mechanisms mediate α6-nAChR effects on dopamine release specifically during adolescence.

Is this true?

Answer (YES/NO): YES